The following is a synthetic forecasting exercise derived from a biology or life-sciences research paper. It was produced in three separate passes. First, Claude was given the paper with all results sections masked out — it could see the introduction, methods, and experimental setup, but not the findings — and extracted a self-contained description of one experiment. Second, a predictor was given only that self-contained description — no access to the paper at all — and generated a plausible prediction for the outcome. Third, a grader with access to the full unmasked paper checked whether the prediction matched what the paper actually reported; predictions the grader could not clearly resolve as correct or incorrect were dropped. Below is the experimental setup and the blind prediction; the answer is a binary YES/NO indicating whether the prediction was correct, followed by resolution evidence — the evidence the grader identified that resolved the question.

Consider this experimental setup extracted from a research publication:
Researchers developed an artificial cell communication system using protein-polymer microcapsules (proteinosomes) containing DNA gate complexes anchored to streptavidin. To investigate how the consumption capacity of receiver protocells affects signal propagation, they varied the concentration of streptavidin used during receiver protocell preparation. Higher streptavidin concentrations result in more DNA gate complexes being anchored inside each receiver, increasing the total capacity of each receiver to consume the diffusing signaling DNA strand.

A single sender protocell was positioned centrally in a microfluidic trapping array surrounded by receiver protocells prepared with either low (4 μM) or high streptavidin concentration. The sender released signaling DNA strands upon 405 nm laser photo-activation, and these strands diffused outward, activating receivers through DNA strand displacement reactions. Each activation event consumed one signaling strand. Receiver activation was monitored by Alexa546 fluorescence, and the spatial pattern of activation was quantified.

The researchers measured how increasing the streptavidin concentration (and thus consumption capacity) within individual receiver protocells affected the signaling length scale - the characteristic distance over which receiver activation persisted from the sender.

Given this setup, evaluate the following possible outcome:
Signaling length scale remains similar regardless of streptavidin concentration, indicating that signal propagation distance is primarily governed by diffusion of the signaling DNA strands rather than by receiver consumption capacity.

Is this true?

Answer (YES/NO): NO